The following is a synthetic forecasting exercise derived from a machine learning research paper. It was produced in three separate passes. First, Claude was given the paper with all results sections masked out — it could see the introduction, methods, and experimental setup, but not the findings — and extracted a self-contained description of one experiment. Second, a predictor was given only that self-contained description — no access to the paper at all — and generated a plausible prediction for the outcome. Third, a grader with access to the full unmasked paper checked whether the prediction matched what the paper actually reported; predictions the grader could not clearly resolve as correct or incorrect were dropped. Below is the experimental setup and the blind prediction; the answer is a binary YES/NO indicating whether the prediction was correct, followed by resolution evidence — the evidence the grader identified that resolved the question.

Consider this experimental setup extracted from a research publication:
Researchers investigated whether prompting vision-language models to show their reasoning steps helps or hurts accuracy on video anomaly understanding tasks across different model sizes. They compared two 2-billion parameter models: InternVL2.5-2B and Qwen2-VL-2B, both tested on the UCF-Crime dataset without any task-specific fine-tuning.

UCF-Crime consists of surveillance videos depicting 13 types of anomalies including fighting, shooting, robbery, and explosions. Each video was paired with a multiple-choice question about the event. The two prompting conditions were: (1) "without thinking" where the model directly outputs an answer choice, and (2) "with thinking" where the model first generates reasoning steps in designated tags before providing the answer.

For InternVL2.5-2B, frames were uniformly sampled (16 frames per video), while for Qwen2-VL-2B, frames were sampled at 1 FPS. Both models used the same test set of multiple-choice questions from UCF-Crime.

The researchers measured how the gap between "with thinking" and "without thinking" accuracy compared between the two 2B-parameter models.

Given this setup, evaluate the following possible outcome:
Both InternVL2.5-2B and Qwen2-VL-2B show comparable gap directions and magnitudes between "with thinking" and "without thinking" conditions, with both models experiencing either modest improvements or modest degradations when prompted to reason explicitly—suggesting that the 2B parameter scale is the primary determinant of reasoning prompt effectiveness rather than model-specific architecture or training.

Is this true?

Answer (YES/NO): NO